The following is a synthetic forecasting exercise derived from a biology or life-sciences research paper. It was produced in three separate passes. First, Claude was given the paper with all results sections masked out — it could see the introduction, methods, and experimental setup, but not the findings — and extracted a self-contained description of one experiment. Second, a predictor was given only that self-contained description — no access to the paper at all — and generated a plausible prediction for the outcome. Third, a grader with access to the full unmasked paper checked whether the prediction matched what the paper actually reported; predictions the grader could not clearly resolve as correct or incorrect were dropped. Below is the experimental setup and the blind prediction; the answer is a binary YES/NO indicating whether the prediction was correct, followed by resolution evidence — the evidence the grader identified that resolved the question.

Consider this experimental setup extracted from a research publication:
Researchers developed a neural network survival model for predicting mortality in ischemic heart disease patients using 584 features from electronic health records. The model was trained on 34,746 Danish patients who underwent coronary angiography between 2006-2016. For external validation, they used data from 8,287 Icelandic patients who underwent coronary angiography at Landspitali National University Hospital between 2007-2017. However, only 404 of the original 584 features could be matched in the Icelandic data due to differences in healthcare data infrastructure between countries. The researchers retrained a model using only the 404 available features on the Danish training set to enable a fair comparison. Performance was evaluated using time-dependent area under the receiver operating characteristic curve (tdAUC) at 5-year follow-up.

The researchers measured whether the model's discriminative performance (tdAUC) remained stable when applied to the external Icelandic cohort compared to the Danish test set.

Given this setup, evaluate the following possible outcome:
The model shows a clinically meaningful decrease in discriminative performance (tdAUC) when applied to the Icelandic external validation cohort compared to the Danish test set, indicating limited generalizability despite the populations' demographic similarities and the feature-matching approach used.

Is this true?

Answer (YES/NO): NO